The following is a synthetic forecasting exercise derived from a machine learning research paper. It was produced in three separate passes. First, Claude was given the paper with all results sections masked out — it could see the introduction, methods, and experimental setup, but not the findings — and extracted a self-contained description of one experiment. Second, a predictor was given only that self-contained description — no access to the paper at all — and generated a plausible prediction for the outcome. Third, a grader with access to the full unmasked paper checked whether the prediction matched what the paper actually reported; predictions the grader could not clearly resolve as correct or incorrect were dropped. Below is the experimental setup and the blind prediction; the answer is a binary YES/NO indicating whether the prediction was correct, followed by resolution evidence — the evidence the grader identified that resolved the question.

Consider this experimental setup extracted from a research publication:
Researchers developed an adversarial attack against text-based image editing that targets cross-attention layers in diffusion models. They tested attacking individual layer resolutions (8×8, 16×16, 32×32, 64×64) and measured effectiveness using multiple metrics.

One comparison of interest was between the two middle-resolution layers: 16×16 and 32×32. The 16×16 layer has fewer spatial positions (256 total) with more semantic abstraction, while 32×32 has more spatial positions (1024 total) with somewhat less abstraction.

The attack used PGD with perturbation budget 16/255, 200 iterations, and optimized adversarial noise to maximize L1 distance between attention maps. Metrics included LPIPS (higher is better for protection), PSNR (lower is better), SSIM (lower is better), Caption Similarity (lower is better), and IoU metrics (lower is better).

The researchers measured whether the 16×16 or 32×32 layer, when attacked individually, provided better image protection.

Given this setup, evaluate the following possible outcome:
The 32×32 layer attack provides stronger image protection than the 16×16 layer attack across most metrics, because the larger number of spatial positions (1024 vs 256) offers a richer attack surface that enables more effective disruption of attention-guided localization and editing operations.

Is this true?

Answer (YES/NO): YES